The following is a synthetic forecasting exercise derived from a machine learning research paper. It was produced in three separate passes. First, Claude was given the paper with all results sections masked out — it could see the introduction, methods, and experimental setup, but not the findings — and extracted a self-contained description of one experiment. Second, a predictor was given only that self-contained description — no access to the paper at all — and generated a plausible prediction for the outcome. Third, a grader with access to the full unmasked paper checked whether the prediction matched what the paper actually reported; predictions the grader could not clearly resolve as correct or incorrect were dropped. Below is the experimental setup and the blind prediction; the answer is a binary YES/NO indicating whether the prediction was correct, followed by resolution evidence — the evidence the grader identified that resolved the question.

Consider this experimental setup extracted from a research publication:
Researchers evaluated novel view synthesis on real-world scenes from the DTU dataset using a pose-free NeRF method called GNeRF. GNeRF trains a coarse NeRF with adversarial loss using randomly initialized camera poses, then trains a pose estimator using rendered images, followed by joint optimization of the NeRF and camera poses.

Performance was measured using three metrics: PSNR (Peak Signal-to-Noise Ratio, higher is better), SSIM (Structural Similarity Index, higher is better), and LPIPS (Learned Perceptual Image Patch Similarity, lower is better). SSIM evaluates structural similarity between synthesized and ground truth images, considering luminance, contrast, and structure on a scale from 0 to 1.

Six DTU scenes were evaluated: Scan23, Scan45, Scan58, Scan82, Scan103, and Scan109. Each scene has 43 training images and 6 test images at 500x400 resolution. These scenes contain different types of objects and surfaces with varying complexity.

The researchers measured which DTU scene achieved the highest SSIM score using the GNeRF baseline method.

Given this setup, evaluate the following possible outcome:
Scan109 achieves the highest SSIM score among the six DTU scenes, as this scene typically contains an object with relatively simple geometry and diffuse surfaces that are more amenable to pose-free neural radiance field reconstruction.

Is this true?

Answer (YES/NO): NO